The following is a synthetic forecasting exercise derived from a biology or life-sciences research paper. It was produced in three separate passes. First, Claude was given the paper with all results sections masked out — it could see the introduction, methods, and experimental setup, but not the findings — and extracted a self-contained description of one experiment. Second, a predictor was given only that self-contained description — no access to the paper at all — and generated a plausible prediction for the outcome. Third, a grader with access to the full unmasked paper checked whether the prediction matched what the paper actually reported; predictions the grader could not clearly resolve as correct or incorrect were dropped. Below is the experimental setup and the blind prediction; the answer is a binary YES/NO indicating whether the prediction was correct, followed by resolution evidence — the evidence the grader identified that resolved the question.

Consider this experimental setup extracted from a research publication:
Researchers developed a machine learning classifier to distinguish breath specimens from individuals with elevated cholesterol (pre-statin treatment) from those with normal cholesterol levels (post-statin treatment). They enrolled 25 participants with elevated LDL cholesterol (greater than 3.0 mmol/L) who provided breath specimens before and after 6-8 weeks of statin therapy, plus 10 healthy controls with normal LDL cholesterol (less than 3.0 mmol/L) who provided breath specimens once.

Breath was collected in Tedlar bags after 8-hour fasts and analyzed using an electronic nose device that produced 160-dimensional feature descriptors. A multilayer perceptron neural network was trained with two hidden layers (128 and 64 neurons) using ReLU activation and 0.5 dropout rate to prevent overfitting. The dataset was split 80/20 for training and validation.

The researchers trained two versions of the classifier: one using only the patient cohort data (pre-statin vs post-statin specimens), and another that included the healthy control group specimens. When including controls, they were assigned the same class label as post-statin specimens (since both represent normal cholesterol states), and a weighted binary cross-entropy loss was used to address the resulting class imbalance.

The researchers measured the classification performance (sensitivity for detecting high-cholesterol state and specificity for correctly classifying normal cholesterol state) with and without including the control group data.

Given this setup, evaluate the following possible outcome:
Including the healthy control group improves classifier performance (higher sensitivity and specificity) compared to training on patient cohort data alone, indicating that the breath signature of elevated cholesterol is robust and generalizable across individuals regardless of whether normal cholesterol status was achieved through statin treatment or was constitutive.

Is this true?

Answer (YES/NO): NO